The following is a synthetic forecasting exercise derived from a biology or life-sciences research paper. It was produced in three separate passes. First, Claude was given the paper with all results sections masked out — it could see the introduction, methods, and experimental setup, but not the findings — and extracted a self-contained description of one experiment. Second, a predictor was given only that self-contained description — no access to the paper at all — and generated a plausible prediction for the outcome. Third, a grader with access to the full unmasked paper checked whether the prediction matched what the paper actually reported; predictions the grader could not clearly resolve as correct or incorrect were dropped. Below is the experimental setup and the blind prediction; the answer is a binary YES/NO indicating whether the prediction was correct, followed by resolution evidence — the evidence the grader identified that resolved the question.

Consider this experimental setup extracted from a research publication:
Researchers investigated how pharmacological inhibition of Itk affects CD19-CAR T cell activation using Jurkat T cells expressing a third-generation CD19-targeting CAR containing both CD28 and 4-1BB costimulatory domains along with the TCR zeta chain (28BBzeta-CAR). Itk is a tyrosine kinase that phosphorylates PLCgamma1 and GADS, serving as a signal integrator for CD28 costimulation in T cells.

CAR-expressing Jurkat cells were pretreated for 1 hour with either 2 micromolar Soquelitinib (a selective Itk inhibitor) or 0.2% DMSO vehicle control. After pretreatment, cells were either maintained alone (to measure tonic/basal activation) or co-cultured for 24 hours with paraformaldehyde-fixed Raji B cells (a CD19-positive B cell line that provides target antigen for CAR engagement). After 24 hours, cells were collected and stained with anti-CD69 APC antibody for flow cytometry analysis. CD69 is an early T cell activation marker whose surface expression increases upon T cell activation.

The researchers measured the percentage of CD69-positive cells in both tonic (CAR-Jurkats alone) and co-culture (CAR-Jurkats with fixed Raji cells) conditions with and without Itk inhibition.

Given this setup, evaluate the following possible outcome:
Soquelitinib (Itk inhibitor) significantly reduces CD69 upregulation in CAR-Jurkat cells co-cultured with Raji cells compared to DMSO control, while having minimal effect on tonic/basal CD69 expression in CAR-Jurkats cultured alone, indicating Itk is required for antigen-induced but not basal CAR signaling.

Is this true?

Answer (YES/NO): NO